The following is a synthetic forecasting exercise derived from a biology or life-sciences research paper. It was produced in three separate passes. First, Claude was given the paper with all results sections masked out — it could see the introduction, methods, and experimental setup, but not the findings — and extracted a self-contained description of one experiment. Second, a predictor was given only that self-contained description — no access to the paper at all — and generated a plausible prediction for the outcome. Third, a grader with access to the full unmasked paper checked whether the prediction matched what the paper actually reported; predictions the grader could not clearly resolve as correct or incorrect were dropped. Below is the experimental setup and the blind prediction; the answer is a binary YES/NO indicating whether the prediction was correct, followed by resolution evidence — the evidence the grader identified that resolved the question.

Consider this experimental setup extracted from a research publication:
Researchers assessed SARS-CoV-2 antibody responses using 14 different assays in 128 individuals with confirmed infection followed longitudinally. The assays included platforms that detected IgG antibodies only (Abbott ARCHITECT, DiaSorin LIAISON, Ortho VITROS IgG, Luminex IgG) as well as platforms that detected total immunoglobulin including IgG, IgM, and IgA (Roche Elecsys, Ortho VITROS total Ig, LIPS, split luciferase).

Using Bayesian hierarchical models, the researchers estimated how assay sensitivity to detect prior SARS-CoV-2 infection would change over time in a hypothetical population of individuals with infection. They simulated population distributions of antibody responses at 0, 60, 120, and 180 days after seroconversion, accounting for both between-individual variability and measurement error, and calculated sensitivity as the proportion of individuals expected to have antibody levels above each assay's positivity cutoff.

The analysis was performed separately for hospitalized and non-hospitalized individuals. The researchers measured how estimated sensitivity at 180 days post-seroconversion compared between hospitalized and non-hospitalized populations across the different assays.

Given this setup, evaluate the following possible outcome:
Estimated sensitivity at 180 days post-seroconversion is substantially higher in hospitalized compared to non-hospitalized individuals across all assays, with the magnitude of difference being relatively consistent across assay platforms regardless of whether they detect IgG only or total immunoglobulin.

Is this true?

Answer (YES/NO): NO